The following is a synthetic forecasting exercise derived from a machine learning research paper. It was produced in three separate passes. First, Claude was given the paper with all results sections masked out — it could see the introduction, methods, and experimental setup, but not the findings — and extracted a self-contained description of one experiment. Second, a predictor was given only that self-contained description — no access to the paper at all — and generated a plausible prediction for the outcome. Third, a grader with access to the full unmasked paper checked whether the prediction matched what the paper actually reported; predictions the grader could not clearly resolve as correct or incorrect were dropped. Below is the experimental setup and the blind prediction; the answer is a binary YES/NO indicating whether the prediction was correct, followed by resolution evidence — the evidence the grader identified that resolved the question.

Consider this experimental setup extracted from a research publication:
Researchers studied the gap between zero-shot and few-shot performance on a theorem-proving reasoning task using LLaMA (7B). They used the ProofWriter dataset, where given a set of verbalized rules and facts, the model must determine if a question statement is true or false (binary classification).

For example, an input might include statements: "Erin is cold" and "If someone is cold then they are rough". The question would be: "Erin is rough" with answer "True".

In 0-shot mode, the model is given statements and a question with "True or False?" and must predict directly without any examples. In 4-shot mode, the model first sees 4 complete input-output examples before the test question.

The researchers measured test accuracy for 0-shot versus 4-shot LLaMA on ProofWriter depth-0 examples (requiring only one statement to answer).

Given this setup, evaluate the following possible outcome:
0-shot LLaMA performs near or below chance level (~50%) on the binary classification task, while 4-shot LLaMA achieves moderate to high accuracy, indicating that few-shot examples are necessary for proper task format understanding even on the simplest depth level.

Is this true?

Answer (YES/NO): YES